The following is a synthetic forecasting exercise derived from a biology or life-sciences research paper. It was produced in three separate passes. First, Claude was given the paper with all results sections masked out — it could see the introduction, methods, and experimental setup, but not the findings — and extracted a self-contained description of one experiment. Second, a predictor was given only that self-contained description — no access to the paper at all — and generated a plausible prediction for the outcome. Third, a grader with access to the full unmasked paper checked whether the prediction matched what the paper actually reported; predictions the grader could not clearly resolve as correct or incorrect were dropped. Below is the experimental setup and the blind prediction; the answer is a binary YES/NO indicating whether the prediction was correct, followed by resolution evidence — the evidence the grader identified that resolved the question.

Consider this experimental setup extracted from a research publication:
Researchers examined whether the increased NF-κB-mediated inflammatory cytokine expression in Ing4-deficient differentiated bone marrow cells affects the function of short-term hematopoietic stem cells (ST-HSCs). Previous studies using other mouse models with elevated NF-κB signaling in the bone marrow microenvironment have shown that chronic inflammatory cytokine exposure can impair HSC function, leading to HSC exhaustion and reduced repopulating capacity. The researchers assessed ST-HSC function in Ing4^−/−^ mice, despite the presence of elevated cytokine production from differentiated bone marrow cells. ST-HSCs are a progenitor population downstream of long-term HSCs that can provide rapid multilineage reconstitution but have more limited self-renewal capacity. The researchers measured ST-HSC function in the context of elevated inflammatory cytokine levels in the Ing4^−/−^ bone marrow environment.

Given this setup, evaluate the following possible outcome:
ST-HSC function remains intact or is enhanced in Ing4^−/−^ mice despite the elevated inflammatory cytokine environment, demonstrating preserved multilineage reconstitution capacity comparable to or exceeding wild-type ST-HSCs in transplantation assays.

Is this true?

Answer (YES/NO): YES